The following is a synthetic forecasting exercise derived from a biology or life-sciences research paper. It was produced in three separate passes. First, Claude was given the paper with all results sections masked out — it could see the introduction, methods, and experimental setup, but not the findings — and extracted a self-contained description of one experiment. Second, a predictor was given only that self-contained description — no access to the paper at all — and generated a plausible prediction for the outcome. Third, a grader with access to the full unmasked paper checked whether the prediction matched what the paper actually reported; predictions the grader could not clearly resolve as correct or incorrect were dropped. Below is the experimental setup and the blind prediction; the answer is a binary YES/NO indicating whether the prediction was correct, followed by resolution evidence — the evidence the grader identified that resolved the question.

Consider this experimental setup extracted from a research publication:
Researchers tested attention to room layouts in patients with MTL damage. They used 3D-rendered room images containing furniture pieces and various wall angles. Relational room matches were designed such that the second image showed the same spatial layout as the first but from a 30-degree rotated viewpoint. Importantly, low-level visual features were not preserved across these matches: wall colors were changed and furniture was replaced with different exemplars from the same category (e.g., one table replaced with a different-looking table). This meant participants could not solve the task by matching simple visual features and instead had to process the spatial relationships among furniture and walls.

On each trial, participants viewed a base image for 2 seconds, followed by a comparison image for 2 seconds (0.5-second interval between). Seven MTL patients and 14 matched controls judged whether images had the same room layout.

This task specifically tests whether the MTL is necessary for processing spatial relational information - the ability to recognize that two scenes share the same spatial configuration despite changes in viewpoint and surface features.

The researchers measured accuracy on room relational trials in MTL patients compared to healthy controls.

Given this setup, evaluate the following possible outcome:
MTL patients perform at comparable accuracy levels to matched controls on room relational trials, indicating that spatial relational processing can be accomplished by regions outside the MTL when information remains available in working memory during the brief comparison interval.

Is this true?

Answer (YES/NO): NO